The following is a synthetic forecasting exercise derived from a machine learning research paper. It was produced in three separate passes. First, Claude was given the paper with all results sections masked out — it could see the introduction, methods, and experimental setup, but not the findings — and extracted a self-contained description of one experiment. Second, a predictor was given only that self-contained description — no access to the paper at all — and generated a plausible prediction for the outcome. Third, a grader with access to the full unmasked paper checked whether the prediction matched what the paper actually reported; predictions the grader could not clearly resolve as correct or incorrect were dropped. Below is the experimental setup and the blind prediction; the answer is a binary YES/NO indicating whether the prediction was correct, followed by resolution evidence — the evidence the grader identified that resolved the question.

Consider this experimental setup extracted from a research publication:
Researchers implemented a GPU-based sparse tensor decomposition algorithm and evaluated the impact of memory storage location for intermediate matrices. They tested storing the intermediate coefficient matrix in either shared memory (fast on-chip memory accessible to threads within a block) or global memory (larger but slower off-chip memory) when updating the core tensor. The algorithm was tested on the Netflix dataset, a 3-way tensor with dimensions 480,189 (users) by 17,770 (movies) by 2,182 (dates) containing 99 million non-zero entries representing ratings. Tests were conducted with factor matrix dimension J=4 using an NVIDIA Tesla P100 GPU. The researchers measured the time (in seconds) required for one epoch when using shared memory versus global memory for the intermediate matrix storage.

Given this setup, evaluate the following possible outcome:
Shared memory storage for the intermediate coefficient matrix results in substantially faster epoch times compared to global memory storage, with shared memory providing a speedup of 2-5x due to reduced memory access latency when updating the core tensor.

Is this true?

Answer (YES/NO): NO